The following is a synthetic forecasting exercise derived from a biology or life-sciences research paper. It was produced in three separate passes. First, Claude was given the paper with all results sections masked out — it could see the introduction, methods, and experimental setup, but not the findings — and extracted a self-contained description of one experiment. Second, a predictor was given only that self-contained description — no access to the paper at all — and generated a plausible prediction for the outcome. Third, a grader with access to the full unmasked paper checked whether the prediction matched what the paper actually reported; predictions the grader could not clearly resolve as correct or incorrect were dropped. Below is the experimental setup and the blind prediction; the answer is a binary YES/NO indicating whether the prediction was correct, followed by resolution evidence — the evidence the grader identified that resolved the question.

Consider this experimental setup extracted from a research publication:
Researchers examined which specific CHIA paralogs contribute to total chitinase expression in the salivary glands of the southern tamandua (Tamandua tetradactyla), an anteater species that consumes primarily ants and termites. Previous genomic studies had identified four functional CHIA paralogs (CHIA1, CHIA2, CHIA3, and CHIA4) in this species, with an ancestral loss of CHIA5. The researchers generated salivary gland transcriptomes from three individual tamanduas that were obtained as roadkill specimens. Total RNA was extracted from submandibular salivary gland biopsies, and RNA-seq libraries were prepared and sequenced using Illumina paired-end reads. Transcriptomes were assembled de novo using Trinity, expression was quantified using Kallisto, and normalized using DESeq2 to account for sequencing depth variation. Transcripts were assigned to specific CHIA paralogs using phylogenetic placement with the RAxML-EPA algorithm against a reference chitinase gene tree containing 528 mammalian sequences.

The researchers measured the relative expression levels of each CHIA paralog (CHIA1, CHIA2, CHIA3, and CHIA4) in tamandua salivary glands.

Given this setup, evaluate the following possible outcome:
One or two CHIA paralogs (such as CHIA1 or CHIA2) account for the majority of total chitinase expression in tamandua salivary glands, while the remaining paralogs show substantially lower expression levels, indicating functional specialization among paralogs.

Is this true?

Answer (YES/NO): NO